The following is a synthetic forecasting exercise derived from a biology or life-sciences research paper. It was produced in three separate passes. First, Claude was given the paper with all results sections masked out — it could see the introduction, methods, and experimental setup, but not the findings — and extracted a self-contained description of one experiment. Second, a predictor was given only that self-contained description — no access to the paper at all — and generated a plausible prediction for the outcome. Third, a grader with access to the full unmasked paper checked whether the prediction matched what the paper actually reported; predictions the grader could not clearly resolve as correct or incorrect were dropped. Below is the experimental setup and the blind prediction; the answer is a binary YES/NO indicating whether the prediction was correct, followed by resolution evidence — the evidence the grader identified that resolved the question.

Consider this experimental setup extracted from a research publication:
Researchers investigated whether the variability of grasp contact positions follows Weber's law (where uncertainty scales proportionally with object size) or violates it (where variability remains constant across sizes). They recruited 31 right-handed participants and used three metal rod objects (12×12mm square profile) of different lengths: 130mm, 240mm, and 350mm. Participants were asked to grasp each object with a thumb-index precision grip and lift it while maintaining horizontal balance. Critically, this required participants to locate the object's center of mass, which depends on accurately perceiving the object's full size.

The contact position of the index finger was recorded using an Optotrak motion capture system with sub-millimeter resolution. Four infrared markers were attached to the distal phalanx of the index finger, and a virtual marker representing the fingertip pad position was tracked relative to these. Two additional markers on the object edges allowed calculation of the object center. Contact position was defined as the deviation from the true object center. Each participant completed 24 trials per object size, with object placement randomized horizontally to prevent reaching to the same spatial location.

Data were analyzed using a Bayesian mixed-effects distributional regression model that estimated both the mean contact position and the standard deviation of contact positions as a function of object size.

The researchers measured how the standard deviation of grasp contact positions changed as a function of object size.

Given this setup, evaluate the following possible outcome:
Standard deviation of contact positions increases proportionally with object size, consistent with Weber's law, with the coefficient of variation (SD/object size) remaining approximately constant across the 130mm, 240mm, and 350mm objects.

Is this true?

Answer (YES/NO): YES